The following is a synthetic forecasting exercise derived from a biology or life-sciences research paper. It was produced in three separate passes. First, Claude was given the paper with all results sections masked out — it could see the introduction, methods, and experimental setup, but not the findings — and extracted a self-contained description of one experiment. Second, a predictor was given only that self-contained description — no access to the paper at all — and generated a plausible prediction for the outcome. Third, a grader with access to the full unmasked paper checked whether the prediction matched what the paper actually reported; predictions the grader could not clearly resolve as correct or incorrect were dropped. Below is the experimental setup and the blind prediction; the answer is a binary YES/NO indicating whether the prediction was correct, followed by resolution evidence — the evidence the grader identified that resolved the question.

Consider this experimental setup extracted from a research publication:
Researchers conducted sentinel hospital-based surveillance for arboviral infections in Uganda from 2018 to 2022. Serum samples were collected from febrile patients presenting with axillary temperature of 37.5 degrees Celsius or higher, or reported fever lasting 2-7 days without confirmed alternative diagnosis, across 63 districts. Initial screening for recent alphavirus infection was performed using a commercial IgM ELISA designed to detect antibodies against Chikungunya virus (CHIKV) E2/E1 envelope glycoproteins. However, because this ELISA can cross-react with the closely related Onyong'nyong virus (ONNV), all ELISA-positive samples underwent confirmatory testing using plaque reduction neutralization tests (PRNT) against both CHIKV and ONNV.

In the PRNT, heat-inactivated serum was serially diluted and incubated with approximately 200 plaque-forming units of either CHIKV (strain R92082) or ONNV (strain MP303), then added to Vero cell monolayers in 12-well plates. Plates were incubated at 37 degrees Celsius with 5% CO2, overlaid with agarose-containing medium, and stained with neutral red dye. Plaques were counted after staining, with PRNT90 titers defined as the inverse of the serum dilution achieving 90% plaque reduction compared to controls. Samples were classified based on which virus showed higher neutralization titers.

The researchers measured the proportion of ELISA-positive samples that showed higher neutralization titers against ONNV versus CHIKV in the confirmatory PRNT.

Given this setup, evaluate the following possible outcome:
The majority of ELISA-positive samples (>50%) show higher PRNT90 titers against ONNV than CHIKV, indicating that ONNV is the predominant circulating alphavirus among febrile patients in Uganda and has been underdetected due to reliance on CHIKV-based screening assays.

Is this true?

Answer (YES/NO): YES